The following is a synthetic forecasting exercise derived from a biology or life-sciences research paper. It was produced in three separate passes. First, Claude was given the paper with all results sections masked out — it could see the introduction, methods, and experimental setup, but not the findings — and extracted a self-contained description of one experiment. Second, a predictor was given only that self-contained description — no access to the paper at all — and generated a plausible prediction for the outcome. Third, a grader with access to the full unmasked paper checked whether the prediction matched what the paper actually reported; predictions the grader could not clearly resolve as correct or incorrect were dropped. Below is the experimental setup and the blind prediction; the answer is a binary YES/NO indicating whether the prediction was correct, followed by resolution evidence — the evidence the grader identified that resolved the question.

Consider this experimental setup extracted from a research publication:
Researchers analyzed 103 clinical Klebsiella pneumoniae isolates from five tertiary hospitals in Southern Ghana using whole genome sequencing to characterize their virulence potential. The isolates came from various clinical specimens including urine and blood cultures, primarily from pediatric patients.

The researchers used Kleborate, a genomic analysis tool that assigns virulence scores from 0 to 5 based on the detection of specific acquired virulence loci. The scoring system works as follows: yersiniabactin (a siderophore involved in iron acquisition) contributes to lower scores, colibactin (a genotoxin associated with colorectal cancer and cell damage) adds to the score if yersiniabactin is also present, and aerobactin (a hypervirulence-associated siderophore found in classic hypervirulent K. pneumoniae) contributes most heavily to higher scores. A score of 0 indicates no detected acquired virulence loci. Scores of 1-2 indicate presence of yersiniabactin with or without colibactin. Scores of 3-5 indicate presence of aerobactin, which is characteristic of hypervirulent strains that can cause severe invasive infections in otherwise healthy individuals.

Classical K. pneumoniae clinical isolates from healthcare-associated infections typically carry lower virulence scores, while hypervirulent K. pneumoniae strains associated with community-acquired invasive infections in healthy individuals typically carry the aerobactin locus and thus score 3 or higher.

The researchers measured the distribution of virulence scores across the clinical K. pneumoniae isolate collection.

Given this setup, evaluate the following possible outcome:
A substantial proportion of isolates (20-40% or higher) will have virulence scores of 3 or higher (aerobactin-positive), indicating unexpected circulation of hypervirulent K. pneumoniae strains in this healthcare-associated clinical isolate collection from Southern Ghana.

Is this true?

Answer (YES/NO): NO